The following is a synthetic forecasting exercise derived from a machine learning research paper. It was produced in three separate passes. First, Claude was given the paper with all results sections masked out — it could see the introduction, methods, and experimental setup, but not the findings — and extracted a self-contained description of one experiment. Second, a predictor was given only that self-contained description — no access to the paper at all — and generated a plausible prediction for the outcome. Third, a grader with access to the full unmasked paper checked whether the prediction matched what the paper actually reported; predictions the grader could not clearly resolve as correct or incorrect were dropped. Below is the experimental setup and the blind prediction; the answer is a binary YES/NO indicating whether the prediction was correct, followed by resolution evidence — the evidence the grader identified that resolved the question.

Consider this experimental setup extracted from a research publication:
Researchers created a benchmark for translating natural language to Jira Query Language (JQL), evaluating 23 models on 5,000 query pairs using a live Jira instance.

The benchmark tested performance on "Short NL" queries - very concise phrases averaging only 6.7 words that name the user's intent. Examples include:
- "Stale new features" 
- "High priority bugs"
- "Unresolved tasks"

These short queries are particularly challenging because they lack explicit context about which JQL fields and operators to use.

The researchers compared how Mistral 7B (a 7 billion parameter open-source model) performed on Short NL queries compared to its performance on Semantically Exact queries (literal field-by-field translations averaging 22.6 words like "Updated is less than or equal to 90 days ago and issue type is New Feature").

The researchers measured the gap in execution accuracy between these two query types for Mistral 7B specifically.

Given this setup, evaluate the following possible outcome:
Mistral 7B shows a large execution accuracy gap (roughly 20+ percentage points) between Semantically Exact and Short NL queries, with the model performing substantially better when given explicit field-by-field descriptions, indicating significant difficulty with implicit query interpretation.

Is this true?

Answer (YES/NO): YES